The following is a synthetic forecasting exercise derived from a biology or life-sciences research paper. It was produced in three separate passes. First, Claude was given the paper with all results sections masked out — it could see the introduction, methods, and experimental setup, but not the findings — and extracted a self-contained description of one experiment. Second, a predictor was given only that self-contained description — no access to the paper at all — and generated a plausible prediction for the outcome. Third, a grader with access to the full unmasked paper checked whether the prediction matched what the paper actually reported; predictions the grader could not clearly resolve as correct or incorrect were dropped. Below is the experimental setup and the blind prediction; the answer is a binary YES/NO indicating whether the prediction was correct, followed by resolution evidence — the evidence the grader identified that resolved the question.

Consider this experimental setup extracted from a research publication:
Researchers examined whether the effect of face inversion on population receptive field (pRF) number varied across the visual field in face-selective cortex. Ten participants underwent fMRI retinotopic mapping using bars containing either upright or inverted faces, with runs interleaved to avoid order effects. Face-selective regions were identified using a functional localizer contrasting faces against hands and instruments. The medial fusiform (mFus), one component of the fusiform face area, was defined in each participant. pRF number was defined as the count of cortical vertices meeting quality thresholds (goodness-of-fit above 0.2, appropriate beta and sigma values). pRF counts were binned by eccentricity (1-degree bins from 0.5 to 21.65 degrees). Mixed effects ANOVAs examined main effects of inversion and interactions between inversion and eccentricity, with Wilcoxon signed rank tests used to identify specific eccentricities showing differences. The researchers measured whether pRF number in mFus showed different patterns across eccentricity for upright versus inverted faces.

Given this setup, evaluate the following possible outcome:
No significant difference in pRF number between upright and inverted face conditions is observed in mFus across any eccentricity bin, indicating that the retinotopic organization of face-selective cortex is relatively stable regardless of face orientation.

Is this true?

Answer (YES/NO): NO